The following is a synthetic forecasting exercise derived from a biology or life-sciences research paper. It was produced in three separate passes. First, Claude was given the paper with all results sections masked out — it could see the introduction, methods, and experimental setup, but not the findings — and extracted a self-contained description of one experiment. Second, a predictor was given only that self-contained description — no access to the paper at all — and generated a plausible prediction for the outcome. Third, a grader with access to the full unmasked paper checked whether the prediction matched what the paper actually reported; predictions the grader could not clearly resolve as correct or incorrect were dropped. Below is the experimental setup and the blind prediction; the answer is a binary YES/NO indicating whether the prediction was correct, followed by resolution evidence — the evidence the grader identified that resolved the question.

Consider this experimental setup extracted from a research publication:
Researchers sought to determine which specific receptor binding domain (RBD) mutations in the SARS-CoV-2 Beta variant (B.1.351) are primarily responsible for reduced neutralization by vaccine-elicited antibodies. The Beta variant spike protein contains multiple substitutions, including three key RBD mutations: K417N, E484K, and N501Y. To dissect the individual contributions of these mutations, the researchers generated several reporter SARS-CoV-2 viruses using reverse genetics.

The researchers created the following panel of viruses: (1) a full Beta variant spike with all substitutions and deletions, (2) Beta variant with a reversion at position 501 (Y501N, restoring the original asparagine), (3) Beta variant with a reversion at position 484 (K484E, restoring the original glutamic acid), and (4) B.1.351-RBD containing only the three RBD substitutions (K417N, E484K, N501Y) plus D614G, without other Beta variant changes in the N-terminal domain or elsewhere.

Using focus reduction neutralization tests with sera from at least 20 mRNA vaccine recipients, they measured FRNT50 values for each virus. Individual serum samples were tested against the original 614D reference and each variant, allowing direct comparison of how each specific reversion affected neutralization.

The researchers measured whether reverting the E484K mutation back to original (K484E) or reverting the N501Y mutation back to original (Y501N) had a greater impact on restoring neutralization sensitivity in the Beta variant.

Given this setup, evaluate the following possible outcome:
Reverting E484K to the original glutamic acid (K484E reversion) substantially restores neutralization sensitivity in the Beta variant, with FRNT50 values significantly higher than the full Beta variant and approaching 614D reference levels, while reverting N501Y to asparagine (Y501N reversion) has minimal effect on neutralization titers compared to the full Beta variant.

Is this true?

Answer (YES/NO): YES